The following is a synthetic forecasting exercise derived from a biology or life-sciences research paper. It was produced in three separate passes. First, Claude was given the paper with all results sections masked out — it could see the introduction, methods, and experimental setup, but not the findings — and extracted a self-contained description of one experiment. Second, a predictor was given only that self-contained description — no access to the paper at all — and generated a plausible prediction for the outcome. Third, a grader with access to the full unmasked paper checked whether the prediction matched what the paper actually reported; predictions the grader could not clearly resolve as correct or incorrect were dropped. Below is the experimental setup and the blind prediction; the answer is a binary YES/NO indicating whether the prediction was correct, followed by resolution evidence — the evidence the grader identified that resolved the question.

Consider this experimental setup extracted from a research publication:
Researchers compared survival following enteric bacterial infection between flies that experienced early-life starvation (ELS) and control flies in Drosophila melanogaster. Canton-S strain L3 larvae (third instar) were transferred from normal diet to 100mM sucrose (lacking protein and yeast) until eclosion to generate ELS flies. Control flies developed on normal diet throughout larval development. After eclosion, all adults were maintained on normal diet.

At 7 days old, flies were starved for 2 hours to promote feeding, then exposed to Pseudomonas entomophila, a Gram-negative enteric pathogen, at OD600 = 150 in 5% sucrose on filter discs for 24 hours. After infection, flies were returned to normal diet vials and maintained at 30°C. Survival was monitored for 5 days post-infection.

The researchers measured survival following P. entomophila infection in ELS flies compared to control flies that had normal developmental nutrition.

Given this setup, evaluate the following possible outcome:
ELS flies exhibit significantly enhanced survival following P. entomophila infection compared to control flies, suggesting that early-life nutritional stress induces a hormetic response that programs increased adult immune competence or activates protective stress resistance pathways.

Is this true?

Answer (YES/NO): NO